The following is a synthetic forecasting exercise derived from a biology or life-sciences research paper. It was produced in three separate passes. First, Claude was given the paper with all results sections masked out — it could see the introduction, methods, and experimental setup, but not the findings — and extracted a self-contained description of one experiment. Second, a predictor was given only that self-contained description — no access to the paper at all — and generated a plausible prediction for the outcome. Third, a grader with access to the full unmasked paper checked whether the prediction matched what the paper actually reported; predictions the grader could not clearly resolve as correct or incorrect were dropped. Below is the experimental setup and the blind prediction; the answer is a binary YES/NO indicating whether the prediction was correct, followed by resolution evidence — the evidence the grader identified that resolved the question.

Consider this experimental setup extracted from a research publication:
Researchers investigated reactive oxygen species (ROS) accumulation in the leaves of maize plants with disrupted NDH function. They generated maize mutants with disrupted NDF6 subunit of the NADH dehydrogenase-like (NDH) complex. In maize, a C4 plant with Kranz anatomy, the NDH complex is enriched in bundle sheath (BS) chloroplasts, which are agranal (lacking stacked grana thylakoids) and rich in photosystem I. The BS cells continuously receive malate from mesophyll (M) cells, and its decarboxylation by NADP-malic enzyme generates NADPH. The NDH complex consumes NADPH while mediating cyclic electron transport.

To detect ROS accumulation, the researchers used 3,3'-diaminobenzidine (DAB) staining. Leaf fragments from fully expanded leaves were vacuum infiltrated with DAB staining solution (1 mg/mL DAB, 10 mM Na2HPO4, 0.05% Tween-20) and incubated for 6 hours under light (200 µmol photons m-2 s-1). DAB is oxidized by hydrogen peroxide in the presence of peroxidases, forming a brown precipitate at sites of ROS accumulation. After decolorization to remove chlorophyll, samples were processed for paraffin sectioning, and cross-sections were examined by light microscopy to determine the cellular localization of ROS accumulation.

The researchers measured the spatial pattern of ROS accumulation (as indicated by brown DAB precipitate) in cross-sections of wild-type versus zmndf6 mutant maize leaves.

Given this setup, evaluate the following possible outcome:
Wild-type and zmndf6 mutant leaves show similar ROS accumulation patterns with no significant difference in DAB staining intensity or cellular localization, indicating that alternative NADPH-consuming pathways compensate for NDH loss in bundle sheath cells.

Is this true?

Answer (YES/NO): NO